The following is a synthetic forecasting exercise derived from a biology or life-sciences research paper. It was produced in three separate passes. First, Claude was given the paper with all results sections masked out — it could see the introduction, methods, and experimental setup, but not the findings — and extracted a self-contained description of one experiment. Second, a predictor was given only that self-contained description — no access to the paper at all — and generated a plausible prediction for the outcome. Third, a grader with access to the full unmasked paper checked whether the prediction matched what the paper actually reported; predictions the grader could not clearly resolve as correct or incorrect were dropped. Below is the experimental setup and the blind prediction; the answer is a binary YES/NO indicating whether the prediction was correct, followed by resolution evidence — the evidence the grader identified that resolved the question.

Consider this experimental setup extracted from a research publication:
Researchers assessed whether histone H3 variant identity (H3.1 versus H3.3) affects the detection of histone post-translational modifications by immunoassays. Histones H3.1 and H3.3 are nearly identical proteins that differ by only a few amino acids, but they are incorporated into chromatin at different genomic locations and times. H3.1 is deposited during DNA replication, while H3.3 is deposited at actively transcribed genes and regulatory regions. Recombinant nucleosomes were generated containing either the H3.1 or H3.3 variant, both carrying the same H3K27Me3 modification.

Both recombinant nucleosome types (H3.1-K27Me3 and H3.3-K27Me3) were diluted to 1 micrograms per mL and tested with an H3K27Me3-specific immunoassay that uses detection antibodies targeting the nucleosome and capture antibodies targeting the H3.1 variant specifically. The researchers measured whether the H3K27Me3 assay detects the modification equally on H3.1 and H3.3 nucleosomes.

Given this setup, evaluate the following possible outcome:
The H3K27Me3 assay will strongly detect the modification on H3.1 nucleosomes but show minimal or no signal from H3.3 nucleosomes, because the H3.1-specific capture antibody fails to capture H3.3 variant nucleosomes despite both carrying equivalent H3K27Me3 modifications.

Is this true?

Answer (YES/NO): YES